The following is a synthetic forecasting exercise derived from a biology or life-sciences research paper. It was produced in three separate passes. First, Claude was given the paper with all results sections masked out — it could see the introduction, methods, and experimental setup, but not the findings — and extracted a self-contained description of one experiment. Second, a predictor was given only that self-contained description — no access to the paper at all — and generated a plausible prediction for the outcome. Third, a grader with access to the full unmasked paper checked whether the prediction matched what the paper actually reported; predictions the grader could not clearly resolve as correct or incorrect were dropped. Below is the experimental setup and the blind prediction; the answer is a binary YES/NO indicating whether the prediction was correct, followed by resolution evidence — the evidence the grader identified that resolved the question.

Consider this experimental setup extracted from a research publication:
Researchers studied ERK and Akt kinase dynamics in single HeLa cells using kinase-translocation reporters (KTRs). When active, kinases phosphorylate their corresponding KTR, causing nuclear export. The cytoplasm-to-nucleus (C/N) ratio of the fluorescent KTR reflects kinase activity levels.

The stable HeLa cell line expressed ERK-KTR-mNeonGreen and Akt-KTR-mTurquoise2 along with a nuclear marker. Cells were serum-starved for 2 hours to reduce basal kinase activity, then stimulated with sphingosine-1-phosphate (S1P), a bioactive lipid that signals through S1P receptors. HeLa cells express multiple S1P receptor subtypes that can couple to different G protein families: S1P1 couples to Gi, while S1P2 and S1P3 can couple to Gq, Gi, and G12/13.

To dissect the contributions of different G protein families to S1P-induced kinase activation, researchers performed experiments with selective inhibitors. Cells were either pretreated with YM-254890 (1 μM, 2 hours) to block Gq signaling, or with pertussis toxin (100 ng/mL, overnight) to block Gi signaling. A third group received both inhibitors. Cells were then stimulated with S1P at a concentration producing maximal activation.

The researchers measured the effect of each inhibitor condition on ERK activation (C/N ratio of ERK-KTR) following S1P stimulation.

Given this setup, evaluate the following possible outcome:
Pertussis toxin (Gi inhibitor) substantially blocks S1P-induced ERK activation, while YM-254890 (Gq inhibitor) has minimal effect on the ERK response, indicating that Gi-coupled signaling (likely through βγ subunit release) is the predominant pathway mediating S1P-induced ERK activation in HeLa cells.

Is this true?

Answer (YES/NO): NO